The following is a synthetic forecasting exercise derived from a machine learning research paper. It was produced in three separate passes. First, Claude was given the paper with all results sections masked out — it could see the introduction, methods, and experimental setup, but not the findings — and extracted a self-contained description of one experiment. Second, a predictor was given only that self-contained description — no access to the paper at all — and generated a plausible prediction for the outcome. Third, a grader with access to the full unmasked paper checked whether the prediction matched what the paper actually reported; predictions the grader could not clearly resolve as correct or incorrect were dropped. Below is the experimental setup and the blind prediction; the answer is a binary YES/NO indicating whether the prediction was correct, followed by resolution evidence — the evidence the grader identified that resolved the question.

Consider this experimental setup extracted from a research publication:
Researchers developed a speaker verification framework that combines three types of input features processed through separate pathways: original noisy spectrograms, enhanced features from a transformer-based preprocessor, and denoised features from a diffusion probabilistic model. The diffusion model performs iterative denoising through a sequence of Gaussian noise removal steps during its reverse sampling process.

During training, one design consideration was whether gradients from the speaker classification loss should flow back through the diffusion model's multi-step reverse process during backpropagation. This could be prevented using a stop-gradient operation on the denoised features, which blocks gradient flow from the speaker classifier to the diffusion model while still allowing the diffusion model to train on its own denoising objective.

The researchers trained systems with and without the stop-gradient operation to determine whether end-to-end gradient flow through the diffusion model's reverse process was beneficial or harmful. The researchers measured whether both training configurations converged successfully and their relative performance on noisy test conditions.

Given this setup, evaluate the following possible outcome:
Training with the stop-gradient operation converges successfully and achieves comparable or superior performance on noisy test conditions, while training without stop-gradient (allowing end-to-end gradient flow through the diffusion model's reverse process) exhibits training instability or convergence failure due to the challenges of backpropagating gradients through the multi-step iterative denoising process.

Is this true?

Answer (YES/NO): YES